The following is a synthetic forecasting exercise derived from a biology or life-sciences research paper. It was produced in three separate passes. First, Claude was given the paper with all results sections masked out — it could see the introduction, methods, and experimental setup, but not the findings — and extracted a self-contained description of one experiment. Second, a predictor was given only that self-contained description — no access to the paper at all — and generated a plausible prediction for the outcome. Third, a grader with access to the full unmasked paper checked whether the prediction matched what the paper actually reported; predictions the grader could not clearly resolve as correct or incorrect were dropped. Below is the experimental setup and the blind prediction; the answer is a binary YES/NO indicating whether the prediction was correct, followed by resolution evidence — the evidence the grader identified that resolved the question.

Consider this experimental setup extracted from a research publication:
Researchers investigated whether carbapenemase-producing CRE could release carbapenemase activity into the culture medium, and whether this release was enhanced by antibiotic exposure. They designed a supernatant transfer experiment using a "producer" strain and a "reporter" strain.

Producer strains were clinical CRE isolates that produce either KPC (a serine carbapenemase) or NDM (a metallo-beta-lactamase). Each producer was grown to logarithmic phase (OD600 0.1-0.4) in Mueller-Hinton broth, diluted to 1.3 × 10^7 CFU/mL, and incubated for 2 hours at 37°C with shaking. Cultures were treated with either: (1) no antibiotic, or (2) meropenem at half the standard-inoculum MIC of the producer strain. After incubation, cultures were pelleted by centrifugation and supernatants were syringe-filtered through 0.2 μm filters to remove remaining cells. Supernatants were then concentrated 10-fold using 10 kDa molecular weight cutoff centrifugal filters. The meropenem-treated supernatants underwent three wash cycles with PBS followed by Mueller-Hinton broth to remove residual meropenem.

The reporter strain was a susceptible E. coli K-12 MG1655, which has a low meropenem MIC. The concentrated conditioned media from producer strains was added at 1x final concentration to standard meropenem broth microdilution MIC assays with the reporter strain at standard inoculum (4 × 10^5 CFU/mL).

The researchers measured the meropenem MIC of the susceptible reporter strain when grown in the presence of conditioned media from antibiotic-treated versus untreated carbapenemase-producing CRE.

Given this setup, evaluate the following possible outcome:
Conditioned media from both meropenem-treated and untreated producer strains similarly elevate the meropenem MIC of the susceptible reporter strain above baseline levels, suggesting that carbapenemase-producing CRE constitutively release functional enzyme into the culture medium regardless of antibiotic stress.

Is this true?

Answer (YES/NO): NO